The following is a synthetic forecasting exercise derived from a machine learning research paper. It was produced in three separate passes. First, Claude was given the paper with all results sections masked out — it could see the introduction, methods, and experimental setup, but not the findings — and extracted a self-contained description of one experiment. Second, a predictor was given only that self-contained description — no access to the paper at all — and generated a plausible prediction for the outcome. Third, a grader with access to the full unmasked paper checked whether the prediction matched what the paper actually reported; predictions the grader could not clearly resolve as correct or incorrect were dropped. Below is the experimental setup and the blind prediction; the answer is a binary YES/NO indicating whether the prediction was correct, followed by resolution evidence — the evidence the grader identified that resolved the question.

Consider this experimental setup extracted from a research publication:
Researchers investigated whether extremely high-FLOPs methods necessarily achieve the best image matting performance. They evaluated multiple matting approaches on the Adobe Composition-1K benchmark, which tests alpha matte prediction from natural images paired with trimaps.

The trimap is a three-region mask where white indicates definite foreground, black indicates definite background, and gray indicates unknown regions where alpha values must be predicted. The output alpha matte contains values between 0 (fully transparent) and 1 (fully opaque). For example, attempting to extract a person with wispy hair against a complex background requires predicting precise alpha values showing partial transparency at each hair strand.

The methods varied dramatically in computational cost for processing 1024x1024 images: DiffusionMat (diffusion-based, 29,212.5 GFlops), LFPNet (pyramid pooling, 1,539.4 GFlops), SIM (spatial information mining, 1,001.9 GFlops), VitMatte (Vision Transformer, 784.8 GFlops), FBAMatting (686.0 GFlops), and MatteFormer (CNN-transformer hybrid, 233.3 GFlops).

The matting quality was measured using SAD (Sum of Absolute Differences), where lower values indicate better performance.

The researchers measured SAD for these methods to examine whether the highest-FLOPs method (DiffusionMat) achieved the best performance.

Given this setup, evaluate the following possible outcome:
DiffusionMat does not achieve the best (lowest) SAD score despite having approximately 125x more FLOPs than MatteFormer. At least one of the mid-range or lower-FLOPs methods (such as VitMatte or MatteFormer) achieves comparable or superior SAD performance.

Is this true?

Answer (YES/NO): YES